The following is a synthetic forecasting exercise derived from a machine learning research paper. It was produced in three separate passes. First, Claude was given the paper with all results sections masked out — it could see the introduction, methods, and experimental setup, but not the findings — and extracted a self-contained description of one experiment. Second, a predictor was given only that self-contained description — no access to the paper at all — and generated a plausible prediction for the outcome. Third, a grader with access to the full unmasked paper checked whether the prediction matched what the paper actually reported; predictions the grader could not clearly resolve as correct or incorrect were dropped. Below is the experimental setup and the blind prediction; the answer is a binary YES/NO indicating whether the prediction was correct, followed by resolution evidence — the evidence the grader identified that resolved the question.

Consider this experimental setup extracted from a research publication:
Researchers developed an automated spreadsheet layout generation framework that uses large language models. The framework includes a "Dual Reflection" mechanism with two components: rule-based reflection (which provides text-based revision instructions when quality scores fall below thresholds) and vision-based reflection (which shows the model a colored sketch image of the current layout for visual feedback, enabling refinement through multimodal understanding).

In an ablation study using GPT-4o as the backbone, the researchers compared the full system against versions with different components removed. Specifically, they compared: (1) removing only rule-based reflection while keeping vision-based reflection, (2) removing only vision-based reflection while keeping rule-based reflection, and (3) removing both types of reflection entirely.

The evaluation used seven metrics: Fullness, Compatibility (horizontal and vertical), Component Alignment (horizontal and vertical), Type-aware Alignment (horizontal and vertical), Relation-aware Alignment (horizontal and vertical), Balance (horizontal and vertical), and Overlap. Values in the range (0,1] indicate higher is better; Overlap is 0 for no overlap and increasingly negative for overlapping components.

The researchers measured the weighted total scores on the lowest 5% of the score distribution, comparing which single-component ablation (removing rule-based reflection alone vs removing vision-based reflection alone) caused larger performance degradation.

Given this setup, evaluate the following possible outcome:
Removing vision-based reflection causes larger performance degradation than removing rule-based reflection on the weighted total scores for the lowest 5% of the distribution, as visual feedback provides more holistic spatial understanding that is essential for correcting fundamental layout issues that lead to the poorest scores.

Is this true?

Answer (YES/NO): NO